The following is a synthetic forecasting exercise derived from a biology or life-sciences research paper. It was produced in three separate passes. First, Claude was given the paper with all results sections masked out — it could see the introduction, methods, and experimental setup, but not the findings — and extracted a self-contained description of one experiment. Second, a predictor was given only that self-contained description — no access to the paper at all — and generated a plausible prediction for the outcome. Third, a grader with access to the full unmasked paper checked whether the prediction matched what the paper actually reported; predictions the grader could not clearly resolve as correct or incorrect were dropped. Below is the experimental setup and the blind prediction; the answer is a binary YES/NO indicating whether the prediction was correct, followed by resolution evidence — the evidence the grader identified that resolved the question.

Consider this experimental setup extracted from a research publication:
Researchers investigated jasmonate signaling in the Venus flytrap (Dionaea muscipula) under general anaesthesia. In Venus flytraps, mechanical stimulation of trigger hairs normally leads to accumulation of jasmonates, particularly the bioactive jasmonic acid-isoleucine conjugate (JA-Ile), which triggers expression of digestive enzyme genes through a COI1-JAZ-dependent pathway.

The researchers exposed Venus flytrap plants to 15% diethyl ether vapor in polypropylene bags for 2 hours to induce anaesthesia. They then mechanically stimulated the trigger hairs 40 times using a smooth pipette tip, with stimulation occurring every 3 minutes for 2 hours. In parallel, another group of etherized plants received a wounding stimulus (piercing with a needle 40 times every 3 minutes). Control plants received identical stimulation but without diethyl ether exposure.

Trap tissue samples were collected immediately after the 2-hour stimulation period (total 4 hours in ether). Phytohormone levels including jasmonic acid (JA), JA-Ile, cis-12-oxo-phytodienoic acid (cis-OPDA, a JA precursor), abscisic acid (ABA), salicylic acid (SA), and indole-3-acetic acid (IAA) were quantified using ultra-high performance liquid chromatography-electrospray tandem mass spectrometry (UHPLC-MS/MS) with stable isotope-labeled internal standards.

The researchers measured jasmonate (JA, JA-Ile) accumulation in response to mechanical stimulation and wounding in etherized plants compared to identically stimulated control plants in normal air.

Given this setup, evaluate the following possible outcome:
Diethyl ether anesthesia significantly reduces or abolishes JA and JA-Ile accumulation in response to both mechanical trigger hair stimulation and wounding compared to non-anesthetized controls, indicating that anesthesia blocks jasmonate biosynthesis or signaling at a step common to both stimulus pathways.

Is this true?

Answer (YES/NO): YES